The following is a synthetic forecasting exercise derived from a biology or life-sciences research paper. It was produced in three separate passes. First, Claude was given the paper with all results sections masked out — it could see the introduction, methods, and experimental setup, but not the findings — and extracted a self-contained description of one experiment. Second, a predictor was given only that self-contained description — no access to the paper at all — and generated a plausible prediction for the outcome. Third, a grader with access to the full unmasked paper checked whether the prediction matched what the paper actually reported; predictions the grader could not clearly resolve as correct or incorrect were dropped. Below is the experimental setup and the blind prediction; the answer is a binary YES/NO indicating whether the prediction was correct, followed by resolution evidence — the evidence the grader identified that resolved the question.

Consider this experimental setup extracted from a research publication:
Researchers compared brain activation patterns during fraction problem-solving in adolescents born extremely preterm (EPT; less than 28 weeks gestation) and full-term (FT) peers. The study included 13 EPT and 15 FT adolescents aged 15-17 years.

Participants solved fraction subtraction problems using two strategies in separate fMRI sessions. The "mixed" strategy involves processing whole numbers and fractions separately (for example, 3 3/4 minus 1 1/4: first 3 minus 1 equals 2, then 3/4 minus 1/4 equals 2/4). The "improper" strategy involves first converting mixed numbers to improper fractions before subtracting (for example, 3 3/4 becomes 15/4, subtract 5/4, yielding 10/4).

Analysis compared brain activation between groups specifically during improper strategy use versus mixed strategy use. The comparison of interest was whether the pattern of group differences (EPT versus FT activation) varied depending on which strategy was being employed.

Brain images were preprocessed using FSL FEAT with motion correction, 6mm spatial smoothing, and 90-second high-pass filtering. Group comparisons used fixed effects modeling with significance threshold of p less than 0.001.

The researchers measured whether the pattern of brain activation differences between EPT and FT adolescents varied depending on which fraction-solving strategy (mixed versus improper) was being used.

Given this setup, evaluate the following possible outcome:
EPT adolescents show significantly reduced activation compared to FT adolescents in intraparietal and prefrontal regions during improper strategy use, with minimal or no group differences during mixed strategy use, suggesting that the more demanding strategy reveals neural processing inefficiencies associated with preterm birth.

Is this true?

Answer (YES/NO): NO